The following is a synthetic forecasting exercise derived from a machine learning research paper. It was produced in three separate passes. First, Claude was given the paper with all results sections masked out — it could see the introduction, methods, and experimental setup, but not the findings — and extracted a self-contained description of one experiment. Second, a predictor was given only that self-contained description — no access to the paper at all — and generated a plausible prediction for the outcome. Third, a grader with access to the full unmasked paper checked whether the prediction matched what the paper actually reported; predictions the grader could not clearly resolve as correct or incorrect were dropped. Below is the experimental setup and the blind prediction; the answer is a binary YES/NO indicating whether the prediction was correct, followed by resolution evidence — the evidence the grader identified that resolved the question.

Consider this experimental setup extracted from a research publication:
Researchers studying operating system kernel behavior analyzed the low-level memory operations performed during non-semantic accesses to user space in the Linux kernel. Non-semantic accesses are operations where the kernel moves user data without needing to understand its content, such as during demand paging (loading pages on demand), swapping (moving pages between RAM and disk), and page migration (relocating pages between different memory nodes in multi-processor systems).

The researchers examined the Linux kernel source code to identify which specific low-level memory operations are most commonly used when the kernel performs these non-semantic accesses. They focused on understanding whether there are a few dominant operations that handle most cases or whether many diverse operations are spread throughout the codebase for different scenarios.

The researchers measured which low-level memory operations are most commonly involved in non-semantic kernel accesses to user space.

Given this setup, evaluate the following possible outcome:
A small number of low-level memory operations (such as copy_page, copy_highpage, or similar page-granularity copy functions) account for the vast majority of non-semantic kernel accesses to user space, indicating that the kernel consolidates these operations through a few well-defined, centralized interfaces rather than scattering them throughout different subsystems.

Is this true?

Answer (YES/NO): YES